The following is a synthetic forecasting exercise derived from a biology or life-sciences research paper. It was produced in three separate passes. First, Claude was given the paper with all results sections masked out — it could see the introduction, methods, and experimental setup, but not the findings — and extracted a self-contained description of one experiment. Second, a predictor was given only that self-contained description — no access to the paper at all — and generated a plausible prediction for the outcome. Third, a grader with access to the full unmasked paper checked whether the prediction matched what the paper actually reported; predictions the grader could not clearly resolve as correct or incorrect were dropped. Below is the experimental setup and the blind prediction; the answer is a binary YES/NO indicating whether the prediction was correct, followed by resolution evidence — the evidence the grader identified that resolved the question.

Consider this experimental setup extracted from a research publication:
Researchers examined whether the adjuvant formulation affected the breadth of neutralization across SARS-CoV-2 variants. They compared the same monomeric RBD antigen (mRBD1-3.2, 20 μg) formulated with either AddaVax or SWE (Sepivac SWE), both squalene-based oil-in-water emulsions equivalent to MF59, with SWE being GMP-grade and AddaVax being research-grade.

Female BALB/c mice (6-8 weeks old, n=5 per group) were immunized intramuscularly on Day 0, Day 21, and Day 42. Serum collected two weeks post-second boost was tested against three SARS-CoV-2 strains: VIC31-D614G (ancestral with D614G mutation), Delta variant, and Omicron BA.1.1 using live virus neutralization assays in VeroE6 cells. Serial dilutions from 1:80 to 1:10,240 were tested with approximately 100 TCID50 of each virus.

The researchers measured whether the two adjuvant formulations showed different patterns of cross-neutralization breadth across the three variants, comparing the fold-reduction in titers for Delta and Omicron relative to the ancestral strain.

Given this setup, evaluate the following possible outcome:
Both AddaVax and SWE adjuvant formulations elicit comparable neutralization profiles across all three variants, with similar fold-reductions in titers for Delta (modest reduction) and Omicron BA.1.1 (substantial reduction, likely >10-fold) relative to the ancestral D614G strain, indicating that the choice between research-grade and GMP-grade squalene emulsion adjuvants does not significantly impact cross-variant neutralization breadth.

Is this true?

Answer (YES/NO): YES